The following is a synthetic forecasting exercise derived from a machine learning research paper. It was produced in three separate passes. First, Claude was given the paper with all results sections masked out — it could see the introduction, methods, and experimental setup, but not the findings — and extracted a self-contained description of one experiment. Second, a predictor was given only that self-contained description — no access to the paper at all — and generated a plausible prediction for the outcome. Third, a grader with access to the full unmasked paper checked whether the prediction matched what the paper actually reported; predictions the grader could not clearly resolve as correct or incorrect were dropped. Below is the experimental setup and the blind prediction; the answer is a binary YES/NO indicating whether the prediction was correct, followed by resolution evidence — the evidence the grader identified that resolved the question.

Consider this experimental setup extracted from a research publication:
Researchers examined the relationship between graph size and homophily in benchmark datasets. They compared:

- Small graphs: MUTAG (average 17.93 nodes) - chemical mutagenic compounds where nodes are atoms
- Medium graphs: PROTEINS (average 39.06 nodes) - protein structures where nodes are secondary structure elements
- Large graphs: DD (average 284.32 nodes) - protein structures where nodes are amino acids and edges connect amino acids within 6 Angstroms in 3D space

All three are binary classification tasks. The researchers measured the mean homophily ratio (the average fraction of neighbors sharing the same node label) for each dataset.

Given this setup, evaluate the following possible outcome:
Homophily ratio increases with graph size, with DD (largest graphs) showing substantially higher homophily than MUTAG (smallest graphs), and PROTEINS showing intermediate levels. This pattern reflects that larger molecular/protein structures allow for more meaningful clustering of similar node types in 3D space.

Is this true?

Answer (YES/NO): NO